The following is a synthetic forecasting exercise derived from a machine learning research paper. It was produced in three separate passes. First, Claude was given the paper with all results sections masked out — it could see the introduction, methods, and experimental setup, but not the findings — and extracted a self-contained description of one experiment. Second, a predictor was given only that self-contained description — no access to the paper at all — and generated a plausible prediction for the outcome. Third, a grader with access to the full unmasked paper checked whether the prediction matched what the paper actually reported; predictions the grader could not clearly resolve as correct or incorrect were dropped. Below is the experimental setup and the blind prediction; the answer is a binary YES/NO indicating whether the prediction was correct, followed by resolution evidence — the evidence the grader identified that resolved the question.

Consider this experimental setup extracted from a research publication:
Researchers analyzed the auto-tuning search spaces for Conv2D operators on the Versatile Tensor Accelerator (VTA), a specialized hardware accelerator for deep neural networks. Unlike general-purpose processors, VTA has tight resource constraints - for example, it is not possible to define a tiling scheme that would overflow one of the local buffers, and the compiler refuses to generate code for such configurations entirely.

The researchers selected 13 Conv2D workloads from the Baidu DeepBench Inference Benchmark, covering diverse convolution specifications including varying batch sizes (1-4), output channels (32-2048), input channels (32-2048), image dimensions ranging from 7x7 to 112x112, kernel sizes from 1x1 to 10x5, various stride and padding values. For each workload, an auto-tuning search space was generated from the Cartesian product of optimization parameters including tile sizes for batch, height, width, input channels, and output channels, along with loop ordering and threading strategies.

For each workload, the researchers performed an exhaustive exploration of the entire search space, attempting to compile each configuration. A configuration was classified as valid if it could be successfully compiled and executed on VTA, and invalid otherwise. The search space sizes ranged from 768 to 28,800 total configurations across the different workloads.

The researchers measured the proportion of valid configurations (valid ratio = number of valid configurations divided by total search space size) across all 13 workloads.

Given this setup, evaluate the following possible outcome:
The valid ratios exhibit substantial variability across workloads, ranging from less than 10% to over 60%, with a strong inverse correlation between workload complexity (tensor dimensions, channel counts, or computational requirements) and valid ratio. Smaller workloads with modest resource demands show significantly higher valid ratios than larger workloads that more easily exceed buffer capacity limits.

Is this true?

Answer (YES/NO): NO